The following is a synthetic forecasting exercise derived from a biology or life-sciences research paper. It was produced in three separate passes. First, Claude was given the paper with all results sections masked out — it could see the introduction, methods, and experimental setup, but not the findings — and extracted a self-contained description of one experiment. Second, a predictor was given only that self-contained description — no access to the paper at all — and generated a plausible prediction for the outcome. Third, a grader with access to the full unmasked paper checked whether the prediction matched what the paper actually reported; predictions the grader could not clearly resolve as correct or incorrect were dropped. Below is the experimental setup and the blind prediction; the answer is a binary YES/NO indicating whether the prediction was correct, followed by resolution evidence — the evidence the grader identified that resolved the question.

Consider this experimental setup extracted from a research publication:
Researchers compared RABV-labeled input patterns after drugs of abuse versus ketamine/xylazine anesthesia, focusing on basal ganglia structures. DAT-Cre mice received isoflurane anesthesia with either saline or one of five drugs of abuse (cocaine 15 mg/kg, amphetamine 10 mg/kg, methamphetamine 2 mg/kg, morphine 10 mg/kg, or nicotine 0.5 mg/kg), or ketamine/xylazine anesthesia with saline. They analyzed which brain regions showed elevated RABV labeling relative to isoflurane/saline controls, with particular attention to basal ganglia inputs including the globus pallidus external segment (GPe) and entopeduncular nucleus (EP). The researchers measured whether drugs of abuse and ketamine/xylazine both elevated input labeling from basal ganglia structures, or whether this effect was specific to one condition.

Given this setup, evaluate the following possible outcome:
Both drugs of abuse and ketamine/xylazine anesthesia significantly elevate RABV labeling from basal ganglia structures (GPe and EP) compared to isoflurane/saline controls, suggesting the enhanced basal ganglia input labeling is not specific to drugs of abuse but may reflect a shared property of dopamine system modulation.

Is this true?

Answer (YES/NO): NO